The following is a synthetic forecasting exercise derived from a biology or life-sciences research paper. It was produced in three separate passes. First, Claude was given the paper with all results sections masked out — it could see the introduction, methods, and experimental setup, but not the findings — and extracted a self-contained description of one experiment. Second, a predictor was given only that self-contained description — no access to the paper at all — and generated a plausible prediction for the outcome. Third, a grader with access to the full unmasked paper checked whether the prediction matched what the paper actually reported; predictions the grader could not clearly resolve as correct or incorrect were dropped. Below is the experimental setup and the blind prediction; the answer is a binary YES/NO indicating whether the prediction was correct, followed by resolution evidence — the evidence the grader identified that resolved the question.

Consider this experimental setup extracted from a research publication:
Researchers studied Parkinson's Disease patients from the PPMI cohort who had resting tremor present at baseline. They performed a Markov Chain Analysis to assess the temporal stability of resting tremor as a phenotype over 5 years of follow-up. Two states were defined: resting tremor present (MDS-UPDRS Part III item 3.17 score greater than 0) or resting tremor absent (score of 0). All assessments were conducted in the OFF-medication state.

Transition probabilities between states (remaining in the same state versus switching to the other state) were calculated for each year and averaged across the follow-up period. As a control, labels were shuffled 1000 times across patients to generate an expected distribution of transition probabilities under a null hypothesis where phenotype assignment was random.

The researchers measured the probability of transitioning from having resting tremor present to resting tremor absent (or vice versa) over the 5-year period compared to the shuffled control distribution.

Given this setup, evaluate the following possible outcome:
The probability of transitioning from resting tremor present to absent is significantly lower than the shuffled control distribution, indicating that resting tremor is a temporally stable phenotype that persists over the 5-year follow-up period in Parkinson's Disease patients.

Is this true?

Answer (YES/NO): YES